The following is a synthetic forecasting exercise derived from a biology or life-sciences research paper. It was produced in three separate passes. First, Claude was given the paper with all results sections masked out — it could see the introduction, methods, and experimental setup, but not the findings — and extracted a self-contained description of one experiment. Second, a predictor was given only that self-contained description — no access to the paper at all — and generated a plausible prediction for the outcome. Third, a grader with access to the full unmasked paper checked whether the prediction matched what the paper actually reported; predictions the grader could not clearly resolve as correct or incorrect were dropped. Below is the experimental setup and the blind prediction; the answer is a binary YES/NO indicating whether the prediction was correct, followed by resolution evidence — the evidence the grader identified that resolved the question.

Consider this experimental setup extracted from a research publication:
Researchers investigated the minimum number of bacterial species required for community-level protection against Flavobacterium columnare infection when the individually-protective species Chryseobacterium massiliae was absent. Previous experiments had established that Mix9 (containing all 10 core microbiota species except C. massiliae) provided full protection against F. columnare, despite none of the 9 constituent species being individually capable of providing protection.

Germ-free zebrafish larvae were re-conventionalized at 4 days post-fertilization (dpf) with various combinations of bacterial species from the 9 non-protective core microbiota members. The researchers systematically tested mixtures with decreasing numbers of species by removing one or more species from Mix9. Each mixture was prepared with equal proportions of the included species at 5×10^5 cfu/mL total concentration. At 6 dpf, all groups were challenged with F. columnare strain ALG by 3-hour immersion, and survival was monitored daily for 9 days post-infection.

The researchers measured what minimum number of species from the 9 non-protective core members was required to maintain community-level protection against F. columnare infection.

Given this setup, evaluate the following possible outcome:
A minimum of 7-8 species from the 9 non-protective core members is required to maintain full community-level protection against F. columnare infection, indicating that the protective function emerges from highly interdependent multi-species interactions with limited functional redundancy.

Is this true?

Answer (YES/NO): NO